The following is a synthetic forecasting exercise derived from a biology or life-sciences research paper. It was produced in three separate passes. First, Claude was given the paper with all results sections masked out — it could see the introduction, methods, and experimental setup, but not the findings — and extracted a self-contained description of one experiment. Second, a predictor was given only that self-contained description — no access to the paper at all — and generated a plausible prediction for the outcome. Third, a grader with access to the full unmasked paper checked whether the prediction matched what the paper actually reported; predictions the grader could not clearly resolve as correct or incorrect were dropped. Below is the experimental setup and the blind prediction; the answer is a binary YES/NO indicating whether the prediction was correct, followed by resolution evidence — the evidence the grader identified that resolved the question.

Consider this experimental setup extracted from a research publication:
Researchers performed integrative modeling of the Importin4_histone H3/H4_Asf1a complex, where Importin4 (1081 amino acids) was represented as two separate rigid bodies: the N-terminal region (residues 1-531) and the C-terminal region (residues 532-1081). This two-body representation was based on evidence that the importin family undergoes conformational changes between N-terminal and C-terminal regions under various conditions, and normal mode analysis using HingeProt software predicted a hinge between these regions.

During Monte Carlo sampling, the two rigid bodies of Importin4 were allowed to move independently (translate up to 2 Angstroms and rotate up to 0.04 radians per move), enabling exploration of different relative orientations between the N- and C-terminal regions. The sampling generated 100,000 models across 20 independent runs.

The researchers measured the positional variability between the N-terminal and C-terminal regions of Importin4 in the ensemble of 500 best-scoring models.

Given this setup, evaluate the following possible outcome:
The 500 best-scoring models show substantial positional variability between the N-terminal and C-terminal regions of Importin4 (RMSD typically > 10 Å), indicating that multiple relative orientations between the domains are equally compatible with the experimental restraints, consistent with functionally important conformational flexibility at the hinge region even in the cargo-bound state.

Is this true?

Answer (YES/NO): NO